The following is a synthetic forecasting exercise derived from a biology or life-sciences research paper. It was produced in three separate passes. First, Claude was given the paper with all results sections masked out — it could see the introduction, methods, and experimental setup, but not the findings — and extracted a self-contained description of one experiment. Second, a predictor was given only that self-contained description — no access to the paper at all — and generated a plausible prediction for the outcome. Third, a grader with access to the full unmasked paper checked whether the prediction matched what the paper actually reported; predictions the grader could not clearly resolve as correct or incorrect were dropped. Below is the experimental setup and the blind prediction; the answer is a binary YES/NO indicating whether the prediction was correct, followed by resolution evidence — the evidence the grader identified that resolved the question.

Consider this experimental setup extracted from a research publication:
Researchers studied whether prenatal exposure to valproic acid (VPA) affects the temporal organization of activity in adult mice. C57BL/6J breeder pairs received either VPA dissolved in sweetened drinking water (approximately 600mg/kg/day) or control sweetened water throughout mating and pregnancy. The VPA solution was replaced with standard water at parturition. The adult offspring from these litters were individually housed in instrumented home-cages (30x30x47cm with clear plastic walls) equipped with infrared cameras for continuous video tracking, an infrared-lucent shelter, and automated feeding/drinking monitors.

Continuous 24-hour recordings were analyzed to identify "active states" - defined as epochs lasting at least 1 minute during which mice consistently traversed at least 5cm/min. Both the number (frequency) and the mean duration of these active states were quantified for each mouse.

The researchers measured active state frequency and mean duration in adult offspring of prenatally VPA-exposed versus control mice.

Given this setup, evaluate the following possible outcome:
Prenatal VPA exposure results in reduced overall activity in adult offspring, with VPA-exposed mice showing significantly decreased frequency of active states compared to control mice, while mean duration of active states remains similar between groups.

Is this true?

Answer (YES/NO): NO